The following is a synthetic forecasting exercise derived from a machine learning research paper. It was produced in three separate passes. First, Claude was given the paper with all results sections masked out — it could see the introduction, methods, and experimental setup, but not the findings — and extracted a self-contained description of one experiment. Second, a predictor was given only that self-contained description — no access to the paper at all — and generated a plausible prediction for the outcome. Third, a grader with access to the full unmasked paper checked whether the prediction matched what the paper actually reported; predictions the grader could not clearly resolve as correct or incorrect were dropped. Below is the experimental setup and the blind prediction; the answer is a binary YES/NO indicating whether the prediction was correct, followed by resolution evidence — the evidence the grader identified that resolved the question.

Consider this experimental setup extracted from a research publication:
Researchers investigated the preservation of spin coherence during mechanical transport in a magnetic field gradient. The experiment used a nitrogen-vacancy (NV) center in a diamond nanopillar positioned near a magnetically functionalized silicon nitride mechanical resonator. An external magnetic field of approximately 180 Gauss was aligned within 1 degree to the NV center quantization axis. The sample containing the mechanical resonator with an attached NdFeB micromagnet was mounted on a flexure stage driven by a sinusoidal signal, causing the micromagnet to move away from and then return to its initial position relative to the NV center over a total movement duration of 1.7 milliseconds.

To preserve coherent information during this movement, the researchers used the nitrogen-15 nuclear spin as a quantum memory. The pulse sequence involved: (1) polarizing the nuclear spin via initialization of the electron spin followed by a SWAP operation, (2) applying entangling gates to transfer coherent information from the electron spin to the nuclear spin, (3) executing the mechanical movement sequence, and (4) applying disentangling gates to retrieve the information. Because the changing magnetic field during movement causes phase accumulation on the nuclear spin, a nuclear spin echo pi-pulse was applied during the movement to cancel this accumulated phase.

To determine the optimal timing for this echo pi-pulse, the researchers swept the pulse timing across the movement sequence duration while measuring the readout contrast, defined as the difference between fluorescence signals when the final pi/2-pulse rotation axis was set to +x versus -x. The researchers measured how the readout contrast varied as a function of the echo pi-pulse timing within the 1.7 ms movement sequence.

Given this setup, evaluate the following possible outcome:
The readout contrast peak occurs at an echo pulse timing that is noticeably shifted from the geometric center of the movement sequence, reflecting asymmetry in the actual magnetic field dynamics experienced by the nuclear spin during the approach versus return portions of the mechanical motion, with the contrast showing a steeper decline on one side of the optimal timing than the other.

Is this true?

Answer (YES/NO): NO